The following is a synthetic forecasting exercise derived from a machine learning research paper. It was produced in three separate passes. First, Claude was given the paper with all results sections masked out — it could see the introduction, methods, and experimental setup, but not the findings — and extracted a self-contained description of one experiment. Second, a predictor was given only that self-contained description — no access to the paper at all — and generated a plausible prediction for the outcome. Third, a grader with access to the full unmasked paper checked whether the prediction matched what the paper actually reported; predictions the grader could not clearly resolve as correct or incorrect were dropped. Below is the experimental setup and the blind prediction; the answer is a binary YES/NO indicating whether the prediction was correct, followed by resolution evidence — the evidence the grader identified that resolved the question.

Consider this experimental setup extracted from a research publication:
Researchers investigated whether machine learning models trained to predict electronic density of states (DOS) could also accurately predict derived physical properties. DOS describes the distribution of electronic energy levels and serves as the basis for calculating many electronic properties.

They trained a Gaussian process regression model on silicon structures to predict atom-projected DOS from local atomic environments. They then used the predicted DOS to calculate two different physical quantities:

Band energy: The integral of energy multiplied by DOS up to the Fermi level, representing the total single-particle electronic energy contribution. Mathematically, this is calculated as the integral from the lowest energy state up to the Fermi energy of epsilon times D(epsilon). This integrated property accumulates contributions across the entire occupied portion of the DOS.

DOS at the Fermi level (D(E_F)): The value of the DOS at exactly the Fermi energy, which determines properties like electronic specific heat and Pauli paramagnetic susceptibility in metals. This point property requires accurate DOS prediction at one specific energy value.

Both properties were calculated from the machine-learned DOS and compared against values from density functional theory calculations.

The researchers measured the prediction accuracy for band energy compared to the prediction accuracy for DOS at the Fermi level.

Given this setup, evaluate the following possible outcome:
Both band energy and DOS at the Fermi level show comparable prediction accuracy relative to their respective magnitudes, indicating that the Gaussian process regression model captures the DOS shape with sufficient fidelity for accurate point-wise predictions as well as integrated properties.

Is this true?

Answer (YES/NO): NO